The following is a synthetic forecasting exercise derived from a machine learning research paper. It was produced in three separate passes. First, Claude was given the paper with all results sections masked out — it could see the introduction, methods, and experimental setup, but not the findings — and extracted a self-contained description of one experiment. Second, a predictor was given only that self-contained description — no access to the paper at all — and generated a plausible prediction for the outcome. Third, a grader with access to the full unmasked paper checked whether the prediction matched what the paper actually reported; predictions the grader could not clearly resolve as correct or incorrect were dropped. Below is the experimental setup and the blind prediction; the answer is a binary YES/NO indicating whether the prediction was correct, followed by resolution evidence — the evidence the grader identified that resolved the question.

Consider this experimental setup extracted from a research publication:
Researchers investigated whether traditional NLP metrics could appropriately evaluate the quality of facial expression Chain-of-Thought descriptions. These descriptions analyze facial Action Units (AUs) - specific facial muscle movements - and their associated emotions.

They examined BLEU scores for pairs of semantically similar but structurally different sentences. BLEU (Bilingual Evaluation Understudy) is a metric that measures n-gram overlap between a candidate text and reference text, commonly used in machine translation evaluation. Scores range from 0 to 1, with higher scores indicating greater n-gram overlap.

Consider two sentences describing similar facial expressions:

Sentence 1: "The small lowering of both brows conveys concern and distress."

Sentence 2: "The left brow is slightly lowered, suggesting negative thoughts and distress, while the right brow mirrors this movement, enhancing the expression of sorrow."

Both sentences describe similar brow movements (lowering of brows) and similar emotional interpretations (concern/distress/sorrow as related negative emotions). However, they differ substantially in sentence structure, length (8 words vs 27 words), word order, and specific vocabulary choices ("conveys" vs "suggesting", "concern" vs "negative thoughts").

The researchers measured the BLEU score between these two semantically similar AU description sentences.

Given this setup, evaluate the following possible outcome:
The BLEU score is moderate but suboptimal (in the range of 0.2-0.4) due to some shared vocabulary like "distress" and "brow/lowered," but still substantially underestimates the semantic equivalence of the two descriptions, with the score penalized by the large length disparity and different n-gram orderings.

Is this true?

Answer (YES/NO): NO